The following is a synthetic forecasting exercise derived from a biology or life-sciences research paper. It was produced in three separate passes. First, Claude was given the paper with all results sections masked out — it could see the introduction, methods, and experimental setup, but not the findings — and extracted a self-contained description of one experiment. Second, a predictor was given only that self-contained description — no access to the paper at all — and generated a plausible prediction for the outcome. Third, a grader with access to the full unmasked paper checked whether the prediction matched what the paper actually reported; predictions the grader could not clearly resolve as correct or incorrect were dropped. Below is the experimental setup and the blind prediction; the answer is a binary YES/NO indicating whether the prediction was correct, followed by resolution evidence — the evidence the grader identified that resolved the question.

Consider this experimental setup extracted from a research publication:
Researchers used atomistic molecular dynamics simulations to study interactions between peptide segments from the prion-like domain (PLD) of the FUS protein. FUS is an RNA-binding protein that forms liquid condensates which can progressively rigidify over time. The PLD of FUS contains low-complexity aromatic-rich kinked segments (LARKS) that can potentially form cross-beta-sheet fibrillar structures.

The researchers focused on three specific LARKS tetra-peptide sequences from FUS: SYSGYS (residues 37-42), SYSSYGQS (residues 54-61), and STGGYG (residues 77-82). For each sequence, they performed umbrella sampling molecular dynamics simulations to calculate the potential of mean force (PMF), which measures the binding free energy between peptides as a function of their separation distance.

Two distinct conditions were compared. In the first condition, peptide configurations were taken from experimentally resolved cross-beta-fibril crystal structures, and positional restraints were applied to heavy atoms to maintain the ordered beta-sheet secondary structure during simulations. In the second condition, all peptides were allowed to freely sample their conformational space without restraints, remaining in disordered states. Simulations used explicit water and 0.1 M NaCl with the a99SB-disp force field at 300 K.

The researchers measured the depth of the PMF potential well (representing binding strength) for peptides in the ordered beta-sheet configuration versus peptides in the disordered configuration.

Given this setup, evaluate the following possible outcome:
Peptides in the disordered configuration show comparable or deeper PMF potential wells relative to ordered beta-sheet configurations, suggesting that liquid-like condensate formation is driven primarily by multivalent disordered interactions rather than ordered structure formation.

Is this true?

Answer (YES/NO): NO